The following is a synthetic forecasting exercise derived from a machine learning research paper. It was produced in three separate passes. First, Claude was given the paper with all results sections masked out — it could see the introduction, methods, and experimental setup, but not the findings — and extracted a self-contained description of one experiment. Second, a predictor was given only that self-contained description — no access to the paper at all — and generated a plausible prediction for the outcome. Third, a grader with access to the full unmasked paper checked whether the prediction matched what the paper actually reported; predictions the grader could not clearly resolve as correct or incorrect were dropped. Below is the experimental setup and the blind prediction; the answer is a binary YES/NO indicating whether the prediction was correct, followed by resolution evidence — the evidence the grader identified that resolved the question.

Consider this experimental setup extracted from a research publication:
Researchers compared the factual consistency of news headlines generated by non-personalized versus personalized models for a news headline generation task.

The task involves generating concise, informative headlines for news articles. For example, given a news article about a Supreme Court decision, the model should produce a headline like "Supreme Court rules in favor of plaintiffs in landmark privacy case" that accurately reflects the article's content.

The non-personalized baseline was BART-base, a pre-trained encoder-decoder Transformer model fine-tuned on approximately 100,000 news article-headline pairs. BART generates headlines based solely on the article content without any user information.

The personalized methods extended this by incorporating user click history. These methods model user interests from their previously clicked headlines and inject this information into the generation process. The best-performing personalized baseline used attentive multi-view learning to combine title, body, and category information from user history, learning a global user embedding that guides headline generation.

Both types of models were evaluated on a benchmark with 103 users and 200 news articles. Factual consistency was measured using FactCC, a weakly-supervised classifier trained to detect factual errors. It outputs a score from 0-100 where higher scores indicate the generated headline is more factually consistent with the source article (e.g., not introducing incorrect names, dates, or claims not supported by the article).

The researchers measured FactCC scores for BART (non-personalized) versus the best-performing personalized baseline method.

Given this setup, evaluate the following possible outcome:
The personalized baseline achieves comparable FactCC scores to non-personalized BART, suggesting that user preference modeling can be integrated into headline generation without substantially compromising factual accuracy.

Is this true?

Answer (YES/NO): NO